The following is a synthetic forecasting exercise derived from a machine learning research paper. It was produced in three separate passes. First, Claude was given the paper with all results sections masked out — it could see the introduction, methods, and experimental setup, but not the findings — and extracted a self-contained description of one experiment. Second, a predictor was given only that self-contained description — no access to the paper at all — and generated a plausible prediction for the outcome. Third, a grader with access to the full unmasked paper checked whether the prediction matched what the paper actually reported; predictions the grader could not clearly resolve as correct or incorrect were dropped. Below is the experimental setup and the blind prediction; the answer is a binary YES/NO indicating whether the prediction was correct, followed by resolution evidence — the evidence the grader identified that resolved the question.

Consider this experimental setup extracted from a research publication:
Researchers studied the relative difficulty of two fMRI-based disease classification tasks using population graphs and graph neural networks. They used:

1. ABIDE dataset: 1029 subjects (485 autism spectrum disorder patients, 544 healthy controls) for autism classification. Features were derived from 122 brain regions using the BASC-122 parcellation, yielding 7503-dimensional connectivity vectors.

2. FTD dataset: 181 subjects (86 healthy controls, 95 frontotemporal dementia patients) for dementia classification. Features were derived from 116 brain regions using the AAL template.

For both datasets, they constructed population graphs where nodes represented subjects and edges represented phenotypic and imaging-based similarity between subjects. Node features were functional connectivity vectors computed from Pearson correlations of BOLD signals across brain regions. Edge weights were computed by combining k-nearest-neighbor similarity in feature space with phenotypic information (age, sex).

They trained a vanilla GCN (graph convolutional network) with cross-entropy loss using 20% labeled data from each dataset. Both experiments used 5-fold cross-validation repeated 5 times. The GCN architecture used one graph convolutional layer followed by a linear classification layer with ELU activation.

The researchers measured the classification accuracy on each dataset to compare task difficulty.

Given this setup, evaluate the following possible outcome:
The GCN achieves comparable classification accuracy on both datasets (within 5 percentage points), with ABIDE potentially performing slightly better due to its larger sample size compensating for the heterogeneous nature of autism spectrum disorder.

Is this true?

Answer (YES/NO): NO